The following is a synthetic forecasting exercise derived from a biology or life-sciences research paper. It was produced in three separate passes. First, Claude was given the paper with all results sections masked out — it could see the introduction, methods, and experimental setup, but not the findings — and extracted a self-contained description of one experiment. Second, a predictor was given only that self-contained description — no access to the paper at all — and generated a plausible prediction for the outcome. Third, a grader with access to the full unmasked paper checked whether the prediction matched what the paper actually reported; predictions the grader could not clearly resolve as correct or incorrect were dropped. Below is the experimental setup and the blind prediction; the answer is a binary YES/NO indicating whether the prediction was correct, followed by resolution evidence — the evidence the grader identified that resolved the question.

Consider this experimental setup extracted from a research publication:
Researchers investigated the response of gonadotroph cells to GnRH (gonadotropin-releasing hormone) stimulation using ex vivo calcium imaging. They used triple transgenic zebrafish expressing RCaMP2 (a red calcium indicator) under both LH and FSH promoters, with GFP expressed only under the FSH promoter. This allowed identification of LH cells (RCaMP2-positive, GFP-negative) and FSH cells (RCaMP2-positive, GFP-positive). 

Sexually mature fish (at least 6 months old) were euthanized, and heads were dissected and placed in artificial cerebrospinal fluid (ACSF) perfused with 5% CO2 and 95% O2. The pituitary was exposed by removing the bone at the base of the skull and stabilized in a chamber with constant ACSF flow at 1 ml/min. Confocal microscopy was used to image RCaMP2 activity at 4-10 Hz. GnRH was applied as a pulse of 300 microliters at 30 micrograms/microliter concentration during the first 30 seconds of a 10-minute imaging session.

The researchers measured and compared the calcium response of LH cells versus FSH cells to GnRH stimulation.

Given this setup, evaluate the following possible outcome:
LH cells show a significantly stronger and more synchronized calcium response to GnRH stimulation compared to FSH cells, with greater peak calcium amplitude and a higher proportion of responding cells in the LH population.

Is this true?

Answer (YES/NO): YES